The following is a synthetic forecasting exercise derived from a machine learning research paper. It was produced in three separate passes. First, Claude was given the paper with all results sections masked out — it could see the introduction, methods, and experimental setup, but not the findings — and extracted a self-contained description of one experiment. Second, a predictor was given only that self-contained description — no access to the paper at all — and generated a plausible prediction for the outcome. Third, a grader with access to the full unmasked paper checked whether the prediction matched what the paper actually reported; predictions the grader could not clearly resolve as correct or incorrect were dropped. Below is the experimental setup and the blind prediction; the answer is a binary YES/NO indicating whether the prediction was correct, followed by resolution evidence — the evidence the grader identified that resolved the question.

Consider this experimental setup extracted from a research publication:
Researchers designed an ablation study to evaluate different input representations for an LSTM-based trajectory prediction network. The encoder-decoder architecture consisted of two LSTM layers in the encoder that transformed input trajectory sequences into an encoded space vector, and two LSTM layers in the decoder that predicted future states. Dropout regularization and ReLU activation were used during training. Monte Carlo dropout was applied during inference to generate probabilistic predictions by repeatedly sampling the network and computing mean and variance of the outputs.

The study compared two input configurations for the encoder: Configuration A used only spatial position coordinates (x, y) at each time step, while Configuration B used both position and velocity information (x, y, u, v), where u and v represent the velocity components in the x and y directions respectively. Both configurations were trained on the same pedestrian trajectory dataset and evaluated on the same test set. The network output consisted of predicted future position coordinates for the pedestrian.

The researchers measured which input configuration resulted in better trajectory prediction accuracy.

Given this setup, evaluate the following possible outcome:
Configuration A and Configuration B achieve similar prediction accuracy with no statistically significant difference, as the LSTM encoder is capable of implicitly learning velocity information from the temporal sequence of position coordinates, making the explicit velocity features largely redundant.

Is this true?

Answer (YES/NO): NO